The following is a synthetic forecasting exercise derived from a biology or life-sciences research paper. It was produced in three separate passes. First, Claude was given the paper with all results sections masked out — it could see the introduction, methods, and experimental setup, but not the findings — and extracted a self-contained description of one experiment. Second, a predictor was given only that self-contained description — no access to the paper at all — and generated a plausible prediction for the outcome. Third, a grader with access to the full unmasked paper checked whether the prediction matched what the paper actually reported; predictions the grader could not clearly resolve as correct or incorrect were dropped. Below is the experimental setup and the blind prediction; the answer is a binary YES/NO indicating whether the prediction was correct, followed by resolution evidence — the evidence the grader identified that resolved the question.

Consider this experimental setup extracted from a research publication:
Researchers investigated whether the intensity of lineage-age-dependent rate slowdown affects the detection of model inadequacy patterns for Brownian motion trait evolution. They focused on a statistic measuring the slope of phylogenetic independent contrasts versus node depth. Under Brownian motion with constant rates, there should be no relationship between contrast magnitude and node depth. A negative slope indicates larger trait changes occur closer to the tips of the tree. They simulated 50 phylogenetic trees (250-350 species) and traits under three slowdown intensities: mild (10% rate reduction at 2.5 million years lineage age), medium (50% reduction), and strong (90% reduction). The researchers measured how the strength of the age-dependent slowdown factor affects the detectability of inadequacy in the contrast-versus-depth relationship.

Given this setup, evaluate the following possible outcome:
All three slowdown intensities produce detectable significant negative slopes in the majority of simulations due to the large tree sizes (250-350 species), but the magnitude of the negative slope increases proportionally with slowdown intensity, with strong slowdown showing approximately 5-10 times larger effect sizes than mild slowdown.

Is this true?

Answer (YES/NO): NO